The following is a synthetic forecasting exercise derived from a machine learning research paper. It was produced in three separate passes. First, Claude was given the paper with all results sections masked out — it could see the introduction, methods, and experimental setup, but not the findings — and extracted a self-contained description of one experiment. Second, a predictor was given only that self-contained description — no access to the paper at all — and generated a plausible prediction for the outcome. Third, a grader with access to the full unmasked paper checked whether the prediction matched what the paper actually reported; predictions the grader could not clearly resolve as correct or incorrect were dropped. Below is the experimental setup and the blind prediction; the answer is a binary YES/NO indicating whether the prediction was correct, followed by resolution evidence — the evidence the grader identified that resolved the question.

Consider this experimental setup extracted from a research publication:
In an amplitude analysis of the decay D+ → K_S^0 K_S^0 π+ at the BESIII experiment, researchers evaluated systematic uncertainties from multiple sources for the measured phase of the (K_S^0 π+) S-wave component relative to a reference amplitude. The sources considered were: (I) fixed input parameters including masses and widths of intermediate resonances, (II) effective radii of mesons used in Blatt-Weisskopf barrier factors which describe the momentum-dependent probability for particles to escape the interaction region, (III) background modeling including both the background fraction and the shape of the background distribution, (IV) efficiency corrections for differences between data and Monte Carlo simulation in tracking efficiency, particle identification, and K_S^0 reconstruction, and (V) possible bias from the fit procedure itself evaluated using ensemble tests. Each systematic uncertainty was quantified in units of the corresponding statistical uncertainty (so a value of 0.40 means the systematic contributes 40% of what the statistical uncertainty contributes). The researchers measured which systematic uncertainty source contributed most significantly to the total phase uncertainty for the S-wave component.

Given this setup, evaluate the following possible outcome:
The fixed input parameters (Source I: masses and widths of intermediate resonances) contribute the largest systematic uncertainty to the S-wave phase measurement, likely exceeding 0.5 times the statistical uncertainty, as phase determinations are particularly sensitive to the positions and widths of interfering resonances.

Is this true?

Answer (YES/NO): NO